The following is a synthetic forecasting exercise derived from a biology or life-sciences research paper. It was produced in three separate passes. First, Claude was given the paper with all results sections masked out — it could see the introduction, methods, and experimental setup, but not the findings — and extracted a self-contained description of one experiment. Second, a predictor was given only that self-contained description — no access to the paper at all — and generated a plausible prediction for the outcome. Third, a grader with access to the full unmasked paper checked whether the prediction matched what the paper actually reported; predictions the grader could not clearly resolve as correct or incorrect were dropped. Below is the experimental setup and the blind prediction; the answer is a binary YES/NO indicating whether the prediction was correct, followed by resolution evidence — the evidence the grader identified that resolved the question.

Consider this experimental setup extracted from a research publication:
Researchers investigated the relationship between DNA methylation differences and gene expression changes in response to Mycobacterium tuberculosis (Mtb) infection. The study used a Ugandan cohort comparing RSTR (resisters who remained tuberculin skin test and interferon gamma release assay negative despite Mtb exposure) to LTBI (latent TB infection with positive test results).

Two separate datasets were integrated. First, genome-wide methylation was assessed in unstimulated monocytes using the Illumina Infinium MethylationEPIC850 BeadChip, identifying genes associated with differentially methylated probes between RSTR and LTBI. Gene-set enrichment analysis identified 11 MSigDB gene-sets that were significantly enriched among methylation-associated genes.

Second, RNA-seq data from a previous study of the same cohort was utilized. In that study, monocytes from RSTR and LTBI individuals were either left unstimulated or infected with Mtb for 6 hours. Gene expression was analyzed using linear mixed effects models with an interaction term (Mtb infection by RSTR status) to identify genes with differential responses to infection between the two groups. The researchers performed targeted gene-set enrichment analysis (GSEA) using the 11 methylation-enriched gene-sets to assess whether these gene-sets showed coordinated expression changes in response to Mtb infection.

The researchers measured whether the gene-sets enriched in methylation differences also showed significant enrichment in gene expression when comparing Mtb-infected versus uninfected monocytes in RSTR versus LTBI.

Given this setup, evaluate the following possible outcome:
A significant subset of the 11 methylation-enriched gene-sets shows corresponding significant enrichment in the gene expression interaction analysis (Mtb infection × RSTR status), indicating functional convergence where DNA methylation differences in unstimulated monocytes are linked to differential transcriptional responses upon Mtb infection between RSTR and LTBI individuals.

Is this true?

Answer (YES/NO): NO